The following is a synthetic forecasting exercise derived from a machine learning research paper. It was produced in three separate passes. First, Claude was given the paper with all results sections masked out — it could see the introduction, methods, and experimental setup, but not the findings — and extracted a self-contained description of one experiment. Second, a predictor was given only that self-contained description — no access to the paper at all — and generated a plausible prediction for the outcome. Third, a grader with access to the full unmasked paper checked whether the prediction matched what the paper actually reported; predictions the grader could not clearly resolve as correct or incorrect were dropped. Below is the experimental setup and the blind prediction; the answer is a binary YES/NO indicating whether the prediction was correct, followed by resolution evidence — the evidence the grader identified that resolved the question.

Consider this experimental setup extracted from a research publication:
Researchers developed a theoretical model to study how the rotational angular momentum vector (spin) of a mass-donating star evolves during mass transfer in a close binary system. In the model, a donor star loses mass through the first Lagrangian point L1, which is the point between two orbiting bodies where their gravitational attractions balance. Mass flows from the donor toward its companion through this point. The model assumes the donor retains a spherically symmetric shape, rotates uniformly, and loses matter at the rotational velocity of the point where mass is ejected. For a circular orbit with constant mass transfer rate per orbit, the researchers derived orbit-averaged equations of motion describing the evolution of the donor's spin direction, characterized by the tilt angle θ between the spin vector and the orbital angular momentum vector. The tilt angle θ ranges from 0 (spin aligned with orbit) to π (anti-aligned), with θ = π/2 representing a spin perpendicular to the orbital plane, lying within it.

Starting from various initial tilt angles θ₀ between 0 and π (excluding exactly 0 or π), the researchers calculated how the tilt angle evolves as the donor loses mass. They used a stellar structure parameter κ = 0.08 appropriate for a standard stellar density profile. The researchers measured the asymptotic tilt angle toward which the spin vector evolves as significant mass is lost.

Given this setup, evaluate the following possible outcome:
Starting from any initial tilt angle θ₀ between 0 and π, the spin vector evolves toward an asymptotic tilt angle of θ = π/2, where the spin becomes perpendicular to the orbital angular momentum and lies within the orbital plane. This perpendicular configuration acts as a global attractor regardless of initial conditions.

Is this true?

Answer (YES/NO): YES